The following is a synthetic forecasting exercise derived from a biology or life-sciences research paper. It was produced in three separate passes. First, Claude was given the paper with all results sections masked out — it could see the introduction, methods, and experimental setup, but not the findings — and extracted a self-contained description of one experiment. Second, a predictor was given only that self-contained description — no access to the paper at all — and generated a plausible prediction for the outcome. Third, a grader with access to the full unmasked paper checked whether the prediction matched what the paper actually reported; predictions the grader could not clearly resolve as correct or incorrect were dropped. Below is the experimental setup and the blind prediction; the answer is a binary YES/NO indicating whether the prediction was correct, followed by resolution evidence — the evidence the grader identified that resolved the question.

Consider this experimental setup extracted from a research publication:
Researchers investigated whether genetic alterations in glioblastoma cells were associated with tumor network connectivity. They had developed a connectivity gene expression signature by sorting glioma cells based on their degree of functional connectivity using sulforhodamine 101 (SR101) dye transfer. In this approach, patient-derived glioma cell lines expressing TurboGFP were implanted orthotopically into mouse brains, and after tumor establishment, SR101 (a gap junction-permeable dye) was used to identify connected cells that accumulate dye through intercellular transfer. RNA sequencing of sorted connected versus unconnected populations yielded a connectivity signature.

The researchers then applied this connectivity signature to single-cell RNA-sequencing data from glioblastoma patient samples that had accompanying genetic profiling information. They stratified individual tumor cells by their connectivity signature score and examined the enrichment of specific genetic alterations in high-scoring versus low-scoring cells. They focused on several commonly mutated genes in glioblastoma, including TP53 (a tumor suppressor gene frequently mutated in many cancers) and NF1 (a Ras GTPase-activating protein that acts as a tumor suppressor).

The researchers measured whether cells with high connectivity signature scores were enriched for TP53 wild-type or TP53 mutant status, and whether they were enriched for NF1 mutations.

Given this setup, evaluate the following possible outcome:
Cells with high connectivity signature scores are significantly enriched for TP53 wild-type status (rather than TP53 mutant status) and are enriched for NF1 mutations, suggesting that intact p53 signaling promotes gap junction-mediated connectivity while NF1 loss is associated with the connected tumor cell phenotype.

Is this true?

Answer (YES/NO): YES